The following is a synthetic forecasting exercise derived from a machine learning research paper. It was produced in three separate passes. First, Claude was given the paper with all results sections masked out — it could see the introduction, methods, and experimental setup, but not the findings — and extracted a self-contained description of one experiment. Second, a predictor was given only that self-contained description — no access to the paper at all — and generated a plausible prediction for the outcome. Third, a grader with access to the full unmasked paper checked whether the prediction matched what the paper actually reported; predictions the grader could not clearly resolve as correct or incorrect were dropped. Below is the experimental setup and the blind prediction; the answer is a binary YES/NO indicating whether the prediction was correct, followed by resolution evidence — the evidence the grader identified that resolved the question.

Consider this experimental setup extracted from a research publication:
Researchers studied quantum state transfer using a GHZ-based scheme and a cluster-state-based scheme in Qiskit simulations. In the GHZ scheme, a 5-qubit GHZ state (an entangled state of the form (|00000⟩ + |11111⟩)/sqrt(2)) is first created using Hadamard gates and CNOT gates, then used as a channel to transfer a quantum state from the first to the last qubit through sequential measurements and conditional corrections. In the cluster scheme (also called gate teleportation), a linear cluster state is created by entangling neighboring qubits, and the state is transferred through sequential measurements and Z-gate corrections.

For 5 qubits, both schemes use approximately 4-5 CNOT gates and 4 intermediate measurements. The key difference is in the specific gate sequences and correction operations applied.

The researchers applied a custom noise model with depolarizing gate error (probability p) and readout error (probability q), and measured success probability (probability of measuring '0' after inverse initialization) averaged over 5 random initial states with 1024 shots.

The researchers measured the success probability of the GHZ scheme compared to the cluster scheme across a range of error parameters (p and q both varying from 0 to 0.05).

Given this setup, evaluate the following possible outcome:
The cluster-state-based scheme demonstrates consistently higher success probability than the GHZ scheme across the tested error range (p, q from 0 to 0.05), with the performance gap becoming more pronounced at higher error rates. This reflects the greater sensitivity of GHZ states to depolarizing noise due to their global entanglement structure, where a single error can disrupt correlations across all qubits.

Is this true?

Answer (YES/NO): NO